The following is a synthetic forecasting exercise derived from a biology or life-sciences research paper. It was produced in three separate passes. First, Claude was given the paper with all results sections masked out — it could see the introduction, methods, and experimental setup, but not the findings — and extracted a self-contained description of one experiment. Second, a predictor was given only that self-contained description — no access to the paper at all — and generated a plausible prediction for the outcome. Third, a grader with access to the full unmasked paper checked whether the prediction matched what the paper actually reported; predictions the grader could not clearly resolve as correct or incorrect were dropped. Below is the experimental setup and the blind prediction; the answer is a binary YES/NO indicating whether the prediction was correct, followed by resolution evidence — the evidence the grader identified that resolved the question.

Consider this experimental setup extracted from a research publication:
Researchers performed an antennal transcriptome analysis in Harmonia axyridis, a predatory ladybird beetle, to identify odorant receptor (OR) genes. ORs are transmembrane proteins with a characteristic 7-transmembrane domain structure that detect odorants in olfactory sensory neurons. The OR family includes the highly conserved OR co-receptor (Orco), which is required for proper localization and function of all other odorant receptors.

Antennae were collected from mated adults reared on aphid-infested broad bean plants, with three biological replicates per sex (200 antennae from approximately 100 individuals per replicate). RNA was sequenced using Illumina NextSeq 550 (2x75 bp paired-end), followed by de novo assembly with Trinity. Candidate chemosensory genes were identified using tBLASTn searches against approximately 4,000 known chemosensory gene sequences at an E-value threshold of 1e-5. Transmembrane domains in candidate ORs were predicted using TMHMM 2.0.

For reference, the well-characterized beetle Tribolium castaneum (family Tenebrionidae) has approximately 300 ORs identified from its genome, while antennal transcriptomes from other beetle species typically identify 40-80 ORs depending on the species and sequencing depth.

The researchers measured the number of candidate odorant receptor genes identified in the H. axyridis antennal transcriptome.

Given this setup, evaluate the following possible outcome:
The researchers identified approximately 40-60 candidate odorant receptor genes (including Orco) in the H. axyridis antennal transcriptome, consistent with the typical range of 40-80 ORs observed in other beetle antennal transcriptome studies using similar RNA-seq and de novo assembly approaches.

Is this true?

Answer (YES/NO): NO